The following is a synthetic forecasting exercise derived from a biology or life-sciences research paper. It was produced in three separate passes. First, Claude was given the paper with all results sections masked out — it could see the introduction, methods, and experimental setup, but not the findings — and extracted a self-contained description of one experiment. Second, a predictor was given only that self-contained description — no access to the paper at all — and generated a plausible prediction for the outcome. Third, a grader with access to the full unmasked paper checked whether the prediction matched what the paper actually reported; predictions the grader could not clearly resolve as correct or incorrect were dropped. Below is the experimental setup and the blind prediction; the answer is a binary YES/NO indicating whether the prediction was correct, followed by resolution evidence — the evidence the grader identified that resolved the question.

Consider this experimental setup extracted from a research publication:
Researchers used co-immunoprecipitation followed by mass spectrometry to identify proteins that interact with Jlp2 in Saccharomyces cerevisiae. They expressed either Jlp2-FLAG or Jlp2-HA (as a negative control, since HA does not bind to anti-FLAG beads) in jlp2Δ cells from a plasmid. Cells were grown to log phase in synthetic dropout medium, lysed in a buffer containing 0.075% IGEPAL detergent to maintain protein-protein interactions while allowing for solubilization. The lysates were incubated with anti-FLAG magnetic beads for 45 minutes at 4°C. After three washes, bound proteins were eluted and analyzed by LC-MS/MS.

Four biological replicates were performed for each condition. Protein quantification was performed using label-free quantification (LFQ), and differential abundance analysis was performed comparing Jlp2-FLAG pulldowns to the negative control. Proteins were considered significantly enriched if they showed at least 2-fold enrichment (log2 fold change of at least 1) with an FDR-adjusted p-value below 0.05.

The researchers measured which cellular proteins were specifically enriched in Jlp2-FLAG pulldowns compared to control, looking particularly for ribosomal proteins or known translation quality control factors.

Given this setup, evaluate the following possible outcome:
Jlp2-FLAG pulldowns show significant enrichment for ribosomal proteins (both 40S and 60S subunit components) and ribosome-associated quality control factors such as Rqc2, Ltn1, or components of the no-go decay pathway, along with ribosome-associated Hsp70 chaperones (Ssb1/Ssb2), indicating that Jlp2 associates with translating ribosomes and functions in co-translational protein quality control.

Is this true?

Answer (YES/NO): NO